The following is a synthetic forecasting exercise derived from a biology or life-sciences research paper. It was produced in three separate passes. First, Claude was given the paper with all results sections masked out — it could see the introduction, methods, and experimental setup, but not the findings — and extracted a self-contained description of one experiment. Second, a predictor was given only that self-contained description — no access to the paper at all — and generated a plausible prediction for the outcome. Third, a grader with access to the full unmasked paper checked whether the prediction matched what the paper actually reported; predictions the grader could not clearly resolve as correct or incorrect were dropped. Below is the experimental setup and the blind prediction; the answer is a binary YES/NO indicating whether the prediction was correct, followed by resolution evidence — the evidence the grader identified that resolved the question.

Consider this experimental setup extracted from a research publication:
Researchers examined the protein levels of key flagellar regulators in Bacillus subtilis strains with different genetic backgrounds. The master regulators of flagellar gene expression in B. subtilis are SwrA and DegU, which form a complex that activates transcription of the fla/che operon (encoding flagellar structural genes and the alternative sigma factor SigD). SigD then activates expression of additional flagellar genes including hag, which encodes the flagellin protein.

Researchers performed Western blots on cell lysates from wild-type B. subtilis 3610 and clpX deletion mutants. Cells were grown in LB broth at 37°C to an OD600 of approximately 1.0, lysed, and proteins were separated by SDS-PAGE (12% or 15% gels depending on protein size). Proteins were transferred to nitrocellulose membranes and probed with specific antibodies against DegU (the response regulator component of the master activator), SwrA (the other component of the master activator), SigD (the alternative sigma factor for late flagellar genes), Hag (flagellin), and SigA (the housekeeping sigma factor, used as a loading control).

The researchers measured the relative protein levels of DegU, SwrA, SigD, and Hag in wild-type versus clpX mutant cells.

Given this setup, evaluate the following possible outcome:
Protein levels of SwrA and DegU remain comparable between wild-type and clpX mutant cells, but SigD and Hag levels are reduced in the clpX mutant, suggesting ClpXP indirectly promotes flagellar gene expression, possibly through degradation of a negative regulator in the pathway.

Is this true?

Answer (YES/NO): NO